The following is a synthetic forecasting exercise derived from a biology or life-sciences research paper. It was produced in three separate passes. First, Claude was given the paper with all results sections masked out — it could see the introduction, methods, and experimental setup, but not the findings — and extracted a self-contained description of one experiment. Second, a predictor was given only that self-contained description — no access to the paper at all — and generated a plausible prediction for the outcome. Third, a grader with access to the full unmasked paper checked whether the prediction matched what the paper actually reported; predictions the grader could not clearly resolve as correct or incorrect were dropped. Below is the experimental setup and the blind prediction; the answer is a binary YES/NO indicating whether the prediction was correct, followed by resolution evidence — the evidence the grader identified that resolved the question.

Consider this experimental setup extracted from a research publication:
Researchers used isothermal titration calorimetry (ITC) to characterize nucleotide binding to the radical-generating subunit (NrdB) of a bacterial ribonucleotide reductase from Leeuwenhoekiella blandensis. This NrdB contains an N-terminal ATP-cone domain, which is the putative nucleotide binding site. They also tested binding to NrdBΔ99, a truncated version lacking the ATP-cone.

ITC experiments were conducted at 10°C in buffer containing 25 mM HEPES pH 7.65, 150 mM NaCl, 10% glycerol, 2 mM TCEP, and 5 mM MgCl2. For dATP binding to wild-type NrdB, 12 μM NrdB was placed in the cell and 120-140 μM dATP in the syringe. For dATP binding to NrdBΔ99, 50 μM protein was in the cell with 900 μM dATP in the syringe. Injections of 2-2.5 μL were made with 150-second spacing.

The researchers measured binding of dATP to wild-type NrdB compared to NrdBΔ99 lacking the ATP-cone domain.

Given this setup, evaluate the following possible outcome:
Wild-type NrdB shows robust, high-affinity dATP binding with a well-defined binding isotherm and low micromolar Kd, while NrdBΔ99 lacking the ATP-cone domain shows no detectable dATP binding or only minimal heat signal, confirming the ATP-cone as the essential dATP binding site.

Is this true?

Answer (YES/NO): YES